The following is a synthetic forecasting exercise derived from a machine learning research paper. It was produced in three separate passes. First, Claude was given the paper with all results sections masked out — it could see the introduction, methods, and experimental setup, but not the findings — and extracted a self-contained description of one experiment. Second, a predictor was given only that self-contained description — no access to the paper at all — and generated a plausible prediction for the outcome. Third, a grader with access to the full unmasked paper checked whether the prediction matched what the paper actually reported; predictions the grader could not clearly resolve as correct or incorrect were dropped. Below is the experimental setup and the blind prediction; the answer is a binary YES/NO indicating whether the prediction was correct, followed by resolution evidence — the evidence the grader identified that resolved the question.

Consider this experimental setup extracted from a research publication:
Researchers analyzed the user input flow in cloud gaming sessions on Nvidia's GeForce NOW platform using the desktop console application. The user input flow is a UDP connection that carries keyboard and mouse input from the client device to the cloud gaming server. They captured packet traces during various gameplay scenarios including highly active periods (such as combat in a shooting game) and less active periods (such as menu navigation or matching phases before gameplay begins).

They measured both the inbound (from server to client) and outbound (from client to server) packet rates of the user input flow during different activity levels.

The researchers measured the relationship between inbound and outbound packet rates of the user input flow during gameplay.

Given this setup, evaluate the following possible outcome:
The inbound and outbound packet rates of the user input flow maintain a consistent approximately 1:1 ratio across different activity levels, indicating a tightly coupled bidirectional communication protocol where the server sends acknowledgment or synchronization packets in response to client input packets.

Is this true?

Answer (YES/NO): YES